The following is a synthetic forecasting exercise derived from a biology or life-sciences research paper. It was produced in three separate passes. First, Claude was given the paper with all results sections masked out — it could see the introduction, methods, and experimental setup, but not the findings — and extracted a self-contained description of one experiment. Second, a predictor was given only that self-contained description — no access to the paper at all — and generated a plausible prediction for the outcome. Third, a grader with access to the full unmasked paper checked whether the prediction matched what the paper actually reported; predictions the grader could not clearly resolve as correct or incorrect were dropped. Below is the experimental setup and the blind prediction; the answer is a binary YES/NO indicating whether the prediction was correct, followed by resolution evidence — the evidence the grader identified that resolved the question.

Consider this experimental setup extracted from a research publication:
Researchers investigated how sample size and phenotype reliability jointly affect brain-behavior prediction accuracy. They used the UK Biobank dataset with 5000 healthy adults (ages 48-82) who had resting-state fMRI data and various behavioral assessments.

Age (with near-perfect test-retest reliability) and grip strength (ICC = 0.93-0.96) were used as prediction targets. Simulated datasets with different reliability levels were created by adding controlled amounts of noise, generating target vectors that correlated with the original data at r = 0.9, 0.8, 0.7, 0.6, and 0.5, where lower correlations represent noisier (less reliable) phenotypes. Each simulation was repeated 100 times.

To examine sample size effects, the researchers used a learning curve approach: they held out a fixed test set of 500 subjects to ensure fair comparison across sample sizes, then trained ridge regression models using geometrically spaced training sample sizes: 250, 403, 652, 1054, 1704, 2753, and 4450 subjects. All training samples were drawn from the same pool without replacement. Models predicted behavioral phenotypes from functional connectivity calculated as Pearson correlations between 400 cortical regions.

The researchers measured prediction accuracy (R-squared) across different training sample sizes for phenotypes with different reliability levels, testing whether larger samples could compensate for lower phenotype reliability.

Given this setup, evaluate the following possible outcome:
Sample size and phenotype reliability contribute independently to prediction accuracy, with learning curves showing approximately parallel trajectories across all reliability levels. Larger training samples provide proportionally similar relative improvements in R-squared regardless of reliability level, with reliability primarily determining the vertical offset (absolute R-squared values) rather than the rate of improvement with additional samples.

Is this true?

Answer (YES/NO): NO